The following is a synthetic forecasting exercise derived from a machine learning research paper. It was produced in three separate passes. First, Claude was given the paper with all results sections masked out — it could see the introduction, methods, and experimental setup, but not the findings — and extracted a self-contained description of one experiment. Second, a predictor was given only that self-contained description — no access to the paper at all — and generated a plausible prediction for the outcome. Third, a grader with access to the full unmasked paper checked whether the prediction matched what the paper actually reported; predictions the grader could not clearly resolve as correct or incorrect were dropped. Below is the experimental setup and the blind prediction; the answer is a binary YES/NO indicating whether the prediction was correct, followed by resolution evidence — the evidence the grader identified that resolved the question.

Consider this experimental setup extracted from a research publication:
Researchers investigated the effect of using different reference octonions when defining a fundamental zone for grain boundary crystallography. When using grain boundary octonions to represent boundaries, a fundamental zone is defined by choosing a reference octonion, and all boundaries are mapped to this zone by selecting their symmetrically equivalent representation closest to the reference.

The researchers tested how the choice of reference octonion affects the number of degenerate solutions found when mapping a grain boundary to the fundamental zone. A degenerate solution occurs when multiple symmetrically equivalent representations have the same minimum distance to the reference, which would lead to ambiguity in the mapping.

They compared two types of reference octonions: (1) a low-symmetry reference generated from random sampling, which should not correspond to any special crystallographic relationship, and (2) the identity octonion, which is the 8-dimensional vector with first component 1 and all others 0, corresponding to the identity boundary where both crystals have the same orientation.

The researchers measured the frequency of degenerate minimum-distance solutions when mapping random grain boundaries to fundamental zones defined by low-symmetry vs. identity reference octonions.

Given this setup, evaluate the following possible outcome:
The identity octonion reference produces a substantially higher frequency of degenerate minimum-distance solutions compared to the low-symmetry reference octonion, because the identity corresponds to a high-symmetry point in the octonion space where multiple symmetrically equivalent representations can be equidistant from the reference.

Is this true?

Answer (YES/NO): YES